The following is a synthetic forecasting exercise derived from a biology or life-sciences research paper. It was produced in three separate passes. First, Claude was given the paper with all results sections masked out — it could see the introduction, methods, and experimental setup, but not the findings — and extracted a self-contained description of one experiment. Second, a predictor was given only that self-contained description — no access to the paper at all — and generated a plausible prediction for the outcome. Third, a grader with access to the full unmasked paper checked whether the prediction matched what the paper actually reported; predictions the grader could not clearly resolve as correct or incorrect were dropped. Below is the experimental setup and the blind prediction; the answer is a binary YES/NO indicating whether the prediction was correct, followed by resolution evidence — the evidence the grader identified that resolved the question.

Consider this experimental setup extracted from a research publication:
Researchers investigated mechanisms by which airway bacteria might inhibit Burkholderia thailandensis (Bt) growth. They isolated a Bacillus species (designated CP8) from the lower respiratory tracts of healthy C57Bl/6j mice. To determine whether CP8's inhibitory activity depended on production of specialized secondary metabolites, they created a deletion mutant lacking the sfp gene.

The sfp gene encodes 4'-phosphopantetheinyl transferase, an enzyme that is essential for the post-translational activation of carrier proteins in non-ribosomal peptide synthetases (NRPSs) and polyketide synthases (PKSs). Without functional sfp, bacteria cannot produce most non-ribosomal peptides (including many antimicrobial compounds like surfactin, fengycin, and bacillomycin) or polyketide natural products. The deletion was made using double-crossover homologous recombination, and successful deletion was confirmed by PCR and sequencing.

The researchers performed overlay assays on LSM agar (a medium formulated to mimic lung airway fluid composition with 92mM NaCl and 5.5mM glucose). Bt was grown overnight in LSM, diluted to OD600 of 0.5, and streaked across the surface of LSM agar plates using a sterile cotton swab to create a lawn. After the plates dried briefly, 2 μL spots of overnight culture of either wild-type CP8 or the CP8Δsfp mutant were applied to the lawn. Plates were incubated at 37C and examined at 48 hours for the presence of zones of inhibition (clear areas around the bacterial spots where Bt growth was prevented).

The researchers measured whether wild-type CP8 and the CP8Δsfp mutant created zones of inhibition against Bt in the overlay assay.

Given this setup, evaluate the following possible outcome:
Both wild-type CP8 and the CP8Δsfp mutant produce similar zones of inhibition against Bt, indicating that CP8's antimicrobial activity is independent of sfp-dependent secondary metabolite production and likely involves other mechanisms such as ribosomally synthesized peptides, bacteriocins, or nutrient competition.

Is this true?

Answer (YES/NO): NO